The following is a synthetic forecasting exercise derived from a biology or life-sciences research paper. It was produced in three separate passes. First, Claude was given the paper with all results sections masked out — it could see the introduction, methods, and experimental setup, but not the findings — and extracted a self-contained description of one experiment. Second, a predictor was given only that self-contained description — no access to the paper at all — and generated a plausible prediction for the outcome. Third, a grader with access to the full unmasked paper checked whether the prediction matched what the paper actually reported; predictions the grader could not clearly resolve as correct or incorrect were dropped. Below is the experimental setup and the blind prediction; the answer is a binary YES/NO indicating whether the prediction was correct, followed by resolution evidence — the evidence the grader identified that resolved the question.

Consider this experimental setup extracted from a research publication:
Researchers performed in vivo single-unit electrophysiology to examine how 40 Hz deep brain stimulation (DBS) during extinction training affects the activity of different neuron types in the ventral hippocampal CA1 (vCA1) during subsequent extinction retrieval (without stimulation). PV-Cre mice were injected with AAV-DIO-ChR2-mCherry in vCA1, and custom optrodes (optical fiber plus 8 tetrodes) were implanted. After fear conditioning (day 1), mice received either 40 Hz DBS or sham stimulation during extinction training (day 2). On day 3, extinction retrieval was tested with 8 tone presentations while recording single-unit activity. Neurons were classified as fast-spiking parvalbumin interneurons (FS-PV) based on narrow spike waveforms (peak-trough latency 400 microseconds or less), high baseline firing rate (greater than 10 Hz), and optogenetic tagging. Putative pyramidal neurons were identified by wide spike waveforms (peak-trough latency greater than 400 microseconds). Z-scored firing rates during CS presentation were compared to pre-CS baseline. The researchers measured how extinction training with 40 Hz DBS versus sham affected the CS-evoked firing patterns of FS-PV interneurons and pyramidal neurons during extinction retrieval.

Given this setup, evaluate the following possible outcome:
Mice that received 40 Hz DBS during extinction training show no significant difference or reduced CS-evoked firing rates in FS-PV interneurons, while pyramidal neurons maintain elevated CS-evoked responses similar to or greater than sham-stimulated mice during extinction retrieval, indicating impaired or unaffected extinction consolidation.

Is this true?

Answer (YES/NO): NO